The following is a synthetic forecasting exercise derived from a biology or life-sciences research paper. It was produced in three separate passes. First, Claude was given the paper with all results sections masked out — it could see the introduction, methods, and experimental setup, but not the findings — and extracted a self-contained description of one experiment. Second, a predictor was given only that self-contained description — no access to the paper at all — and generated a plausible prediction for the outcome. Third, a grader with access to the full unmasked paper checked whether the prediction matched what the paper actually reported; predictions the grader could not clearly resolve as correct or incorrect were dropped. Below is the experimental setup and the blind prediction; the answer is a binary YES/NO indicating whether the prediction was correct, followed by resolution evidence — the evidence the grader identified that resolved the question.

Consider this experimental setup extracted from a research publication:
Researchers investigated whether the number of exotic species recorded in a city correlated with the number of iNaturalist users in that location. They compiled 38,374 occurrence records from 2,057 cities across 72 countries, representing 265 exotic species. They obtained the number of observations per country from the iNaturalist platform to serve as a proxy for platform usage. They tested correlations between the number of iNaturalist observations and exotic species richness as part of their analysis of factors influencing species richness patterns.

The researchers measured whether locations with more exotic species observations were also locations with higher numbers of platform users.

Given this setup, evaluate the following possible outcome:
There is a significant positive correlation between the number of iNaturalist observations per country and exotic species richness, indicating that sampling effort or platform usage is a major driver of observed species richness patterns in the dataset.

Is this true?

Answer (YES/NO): YES